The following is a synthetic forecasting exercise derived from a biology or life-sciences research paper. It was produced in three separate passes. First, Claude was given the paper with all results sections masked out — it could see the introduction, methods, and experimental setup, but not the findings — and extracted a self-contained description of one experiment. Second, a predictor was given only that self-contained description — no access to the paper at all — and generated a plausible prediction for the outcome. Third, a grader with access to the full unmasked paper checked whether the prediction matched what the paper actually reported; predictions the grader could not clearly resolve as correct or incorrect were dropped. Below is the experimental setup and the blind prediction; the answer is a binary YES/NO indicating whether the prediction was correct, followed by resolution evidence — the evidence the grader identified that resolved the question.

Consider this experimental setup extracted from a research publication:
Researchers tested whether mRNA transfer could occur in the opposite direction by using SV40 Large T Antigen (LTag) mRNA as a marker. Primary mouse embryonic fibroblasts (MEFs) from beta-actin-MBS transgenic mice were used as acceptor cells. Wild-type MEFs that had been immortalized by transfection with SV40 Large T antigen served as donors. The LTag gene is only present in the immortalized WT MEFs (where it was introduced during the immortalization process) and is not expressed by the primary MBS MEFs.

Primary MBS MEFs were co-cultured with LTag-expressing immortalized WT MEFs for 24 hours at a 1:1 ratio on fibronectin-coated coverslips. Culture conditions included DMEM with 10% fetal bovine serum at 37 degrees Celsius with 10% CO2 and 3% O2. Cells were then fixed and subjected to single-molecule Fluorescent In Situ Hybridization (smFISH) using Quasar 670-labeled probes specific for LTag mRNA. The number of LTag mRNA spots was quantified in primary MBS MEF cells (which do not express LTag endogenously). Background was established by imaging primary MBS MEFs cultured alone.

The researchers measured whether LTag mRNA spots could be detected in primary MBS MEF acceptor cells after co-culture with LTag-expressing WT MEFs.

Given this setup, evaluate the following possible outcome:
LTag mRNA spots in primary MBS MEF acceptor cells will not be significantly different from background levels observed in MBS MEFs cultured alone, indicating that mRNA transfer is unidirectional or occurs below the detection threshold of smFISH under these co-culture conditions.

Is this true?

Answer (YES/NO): NO